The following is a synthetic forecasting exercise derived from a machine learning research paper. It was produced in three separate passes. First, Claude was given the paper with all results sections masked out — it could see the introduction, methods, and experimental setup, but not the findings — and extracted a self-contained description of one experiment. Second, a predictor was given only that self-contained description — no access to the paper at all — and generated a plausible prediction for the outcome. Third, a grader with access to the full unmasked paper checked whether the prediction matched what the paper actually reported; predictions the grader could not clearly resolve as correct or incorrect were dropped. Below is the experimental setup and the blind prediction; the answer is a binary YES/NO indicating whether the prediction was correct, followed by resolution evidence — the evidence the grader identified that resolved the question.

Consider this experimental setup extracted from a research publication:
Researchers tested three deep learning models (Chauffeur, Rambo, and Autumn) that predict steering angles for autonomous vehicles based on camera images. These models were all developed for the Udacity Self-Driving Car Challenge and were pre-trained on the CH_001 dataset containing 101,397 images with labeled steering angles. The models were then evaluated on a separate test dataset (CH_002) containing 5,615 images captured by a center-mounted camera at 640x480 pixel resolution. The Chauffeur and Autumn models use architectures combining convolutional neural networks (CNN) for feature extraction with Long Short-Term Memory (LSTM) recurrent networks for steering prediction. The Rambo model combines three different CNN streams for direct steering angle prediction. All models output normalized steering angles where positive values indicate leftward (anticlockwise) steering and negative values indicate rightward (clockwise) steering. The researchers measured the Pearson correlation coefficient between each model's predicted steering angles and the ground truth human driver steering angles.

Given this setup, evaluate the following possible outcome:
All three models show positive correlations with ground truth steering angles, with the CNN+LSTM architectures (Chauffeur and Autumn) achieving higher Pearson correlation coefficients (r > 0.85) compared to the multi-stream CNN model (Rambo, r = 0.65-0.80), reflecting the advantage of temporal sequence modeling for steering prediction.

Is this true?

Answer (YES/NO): NO